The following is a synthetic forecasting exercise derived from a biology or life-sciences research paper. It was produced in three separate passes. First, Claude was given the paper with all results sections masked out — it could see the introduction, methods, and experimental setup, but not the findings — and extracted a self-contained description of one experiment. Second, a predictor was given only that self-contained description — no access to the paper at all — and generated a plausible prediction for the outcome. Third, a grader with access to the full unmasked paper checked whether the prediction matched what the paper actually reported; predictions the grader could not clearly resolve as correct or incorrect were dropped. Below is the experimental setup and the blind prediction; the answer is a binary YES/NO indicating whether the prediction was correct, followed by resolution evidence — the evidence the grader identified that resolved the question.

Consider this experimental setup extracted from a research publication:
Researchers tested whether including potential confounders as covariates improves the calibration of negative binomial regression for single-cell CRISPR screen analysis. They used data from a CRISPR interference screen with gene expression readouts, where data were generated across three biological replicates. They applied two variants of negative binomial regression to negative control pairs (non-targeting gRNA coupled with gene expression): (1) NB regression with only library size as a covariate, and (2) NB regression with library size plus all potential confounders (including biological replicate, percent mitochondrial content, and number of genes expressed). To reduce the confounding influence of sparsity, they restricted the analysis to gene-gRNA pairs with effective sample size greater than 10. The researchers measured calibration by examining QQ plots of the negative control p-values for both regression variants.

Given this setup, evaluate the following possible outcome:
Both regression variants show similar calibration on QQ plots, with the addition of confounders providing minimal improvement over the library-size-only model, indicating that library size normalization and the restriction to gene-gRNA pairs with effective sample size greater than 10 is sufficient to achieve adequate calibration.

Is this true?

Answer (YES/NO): NO